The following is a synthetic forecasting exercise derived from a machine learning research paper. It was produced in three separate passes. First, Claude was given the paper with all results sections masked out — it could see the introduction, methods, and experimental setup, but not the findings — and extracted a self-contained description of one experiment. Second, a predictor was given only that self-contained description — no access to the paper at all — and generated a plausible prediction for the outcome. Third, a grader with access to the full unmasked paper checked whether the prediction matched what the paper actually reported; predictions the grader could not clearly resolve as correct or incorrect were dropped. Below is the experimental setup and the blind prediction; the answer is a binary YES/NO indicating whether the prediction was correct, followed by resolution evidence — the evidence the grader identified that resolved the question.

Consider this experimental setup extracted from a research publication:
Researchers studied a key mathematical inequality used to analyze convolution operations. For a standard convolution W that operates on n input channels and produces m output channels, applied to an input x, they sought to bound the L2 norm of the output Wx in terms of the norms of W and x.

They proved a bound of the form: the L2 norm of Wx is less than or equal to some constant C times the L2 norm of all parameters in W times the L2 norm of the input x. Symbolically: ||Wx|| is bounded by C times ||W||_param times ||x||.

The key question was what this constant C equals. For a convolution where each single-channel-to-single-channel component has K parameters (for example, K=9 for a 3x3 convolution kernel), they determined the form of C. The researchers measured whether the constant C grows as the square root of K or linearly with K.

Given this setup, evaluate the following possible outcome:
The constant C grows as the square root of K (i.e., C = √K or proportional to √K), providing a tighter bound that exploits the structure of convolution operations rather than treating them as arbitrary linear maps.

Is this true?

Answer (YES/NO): YES